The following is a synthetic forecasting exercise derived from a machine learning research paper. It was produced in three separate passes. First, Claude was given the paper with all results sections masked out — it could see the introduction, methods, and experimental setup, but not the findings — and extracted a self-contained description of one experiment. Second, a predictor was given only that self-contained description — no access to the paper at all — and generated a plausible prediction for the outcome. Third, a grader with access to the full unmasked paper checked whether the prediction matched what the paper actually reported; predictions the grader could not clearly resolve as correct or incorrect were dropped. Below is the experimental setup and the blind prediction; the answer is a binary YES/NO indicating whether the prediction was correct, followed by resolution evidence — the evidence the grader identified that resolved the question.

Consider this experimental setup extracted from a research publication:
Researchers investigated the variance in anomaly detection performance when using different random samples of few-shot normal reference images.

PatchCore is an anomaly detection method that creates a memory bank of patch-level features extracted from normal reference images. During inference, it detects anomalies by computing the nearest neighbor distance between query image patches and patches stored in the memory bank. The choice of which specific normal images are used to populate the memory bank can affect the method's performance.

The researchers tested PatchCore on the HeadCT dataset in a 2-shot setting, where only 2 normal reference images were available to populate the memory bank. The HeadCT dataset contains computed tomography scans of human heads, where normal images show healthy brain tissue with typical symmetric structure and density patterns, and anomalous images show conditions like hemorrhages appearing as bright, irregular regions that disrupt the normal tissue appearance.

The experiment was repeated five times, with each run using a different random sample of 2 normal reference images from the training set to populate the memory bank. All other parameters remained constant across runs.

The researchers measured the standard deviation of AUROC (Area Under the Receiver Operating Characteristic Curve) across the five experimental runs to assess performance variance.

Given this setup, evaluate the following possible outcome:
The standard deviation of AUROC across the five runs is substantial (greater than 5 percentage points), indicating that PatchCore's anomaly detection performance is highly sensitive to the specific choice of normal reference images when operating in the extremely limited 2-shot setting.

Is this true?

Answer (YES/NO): YES